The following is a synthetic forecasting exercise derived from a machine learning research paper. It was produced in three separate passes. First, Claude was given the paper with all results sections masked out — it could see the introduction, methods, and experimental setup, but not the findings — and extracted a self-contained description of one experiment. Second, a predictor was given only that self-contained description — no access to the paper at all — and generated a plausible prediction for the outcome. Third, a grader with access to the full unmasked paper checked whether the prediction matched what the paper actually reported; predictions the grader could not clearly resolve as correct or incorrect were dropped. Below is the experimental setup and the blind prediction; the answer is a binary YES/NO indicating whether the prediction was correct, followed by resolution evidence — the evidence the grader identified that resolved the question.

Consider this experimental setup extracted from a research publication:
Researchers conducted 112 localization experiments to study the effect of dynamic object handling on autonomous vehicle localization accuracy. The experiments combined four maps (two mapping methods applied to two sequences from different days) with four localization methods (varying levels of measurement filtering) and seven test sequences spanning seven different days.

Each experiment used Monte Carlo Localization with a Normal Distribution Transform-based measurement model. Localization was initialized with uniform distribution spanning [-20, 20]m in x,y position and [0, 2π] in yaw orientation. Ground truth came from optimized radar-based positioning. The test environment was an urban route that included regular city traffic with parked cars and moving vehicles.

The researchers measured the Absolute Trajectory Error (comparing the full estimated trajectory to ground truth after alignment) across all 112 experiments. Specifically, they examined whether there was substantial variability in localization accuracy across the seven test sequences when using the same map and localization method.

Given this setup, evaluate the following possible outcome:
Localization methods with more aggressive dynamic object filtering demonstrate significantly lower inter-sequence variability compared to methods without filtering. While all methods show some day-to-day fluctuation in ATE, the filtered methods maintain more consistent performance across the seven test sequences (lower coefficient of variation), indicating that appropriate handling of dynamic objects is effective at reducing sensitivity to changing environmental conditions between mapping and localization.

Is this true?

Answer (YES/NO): YES